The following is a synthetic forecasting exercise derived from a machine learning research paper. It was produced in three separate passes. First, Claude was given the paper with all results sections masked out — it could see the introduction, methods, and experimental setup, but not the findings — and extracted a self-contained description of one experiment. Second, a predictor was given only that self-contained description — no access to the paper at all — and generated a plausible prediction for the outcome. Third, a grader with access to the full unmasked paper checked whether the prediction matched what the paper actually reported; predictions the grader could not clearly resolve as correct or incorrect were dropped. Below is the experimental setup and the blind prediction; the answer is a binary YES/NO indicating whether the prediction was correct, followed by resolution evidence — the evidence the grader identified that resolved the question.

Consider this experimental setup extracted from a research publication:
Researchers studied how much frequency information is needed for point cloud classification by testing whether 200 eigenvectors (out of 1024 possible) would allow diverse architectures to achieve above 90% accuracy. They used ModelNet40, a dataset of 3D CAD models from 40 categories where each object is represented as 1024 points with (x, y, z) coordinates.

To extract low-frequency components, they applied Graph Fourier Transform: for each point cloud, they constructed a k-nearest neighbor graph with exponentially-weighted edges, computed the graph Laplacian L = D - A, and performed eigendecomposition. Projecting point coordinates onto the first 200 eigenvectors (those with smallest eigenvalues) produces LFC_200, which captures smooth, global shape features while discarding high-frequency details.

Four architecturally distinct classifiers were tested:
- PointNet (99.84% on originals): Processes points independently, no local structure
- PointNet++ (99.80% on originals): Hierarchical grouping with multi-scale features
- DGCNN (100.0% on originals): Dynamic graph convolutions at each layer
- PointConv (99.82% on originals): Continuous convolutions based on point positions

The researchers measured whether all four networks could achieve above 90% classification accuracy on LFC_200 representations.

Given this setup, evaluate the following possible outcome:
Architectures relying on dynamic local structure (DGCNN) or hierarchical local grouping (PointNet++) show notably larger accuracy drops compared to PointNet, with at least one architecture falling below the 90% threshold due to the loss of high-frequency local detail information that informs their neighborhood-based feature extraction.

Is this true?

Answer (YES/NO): NO